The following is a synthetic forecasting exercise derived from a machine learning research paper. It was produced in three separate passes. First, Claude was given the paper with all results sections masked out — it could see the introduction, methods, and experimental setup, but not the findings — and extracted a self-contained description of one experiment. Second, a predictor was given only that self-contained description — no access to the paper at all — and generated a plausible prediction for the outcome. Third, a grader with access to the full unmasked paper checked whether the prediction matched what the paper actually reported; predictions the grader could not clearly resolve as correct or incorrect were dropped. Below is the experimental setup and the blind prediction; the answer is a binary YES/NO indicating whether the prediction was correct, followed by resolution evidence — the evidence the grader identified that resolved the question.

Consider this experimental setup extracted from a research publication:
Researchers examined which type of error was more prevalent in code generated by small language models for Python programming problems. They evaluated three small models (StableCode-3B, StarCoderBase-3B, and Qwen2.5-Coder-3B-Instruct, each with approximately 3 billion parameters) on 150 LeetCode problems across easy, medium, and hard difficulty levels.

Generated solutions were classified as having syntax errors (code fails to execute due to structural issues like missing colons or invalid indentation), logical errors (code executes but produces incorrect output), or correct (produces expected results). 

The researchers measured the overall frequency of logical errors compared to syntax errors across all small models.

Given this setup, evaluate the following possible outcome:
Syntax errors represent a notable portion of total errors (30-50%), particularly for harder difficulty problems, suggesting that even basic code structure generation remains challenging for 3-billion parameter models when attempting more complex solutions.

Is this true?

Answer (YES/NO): NO